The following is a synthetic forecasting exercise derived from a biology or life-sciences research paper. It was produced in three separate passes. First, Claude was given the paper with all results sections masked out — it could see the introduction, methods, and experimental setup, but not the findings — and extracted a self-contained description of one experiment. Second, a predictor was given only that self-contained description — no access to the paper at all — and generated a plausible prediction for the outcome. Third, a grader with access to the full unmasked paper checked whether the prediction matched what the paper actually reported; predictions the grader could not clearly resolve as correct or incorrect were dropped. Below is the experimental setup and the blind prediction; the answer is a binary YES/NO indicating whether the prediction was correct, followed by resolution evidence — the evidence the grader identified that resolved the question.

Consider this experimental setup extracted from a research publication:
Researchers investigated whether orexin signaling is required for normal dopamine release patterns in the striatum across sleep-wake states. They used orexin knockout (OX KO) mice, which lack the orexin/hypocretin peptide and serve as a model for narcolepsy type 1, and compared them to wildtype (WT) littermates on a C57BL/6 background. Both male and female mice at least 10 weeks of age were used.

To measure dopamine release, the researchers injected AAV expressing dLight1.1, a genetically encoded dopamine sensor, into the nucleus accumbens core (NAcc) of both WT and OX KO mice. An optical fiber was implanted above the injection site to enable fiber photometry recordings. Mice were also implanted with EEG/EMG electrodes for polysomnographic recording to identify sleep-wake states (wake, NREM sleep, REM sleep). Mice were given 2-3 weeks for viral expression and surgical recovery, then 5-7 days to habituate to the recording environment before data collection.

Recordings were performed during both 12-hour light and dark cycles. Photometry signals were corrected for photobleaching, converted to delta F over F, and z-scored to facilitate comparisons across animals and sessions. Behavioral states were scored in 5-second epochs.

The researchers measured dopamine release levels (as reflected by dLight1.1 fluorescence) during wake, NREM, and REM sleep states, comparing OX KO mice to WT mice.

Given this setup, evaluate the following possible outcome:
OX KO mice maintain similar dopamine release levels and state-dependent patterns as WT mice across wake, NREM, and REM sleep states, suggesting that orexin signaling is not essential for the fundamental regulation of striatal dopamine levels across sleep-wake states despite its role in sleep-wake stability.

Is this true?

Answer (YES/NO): YES